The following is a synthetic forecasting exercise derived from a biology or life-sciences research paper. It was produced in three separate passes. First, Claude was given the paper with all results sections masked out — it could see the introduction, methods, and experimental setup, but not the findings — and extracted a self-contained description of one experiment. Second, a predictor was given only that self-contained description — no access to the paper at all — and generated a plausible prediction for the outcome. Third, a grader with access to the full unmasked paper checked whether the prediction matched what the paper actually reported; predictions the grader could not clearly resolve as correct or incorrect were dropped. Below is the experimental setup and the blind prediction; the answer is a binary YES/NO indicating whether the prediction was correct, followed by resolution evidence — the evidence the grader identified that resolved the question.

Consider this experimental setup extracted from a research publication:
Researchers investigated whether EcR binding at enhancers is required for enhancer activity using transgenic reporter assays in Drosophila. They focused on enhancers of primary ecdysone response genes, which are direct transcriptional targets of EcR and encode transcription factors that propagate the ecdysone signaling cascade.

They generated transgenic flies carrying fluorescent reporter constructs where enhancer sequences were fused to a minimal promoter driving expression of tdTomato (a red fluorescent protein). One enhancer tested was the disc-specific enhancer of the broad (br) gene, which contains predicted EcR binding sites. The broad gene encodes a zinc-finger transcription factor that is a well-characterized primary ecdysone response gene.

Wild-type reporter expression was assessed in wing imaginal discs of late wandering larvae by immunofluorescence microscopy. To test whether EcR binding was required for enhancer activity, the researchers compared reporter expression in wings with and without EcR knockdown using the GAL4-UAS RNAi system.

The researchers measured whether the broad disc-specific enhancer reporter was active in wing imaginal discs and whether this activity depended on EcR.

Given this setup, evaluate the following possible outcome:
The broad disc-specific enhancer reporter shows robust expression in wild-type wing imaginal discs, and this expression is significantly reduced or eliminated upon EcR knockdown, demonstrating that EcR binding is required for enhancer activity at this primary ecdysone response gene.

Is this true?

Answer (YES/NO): NO